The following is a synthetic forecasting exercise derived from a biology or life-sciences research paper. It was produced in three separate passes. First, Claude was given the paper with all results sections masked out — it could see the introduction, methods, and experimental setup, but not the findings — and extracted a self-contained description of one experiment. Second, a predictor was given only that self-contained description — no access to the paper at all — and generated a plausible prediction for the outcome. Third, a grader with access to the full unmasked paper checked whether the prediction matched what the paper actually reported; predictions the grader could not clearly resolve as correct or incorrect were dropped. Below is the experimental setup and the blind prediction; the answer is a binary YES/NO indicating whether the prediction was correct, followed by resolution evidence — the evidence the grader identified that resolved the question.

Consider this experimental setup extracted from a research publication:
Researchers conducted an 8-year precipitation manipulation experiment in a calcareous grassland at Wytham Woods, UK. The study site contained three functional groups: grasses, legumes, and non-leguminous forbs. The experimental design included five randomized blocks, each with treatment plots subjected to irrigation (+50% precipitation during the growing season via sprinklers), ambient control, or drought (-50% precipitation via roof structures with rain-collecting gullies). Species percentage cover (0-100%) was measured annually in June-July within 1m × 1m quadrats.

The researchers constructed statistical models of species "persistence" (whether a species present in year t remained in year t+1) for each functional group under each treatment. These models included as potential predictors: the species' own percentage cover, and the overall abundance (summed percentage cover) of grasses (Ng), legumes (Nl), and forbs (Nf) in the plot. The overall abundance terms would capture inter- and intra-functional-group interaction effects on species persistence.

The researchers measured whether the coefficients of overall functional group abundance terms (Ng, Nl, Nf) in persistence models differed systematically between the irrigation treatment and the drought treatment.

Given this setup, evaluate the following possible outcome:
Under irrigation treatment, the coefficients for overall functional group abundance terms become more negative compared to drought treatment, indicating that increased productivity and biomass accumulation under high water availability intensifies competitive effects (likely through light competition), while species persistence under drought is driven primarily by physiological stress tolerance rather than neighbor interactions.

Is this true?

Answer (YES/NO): NO